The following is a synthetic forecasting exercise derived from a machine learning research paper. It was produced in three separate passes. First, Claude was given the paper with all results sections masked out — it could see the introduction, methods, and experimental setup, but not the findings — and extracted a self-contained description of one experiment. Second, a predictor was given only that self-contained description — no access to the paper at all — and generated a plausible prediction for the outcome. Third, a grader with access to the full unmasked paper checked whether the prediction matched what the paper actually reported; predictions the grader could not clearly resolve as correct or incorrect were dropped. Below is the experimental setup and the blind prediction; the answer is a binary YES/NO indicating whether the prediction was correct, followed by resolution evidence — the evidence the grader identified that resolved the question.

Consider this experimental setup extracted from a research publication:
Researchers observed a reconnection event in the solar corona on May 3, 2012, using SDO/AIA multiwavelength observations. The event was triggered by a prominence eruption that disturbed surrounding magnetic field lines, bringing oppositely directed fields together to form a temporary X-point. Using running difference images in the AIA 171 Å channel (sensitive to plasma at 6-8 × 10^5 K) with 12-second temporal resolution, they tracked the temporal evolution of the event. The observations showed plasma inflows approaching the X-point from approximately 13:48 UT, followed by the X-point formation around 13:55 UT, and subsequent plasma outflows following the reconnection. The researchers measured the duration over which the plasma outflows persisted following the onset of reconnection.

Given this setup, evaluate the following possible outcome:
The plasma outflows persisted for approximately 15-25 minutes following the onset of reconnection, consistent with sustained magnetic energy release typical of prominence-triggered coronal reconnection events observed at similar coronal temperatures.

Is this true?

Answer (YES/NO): NO